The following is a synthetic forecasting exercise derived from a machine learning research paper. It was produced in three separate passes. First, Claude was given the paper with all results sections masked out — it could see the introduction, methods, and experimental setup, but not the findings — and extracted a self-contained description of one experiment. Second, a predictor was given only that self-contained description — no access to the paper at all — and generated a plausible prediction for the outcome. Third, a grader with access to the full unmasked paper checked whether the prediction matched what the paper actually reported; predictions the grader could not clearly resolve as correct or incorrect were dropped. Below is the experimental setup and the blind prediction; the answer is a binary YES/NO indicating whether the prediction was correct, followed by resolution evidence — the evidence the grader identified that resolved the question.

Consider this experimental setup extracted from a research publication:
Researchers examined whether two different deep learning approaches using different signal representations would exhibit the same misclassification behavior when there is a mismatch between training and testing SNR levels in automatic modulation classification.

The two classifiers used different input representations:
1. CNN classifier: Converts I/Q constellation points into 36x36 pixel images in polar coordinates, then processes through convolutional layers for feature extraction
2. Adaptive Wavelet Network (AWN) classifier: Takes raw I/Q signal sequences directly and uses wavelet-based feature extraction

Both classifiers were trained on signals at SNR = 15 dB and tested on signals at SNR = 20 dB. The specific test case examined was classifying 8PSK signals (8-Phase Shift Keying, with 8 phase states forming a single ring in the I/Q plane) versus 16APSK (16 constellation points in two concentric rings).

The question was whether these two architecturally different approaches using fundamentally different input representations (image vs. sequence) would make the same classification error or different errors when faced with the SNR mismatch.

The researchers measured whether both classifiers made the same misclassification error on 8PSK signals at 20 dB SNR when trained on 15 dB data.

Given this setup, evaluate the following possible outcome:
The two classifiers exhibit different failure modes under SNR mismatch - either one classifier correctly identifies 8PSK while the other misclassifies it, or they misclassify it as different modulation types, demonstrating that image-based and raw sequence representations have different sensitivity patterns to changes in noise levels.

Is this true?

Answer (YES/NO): NO